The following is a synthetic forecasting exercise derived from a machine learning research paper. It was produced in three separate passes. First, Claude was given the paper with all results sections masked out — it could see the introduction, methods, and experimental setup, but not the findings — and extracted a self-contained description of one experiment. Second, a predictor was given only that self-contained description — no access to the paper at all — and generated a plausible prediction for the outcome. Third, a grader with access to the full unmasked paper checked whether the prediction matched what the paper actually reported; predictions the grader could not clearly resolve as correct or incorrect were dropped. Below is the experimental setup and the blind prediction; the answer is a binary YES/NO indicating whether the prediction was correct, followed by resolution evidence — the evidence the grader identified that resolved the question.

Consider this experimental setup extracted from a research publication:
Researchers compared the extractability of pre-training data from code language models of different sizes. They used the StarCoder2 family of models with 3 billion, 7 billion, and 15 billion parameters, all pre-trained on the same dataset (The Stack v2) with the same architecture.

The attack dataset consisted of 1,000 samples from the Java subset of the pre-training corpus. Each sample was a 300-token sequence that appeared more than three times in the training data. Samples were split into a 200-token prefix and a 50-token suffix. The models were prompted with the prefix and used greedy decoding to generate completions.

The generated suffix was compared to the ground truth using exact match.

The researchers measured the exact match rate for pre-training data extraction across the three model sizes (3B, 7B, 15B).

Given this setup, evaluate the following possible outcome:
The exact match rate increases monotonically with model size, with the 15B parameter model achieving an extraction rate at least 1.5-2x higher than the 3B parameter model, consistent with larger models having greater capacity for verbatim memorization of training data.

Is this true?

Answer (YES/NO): NO